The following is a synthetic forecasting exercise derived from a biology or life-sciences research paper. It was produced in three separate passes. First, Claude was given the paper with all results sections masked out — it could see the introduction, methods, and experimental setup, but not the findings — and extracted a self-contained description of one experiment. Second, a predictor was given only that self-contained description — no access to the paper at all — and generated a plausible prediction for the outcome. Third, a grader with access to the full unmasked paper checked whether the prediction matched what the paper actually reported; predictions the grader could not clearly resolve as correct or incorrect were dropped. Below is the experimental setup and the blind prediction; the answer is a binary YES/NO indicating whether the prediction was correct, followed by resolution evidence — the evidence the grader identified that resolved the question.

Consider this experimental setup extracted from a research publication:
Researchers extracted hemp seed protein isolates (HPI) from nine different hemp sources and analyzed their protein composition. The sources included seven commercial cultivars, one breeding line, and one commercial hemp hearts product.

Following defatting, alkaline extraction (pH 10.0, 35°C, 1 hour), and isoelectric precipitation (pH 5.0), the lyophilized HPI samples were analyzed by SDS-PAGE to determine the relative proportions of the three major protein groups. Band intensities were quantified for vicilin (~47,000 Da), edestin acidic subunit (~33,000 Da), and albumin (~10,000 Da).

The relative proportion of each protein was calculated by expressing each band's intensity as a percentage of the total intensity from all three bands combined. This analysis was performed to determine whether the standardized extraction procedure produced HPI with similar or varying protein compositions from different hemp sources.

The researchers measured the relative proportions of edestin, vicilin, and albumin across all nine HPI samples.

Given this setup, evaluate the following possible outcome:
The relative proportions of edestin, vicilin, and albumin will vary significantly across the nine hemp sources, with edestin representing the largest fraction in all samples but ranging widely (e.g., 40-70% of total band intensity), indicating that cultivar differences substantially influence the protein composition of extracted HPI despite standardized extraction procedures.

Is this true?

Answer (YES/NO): YES